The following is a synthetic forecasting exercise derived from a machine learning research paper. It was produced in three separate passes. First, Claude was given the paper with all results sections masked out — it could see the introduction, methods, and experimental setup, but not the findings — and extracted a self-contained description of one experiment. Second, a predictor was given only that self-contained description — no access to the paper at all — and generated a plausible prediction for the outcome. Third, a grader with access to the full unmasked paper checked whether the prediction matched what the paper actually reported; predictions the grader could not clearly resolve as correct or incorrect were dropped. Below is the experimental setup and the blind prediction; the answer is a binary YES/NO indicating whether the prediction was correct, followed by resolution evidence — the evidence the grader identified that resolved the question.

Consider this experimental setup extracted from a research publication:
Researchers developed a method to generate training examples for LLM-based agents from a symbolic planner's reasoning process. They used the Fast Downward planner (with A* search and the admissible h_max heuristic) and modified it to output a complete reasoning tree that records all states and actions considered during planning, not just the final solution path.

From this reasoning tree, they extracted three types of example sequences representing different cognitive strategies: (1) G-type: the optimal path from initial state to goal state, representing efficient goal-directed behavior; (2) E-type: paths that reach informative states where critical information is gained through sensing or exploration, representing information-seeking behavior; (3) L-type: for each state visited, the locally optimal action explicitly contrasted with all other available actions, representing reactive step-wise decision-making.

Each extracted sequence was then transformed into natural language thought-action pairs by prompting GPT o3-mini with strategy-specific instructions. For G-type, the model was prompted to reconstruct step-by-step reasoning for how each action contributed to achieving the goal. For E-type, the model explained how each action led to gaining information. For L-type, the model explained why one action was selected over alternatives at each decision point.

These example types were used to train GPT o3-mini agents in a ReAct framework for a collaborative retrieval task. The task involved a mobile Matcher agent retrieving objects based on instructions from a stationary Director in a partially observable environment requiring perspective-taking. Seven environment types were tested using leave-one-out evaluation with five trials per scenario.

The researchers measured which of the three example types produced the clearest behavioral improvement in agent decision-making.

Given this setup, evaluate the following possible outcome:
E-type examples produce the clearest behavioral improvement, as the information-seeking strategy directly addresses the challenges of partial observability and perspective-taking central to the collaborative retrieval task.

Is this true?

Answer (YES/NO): NO